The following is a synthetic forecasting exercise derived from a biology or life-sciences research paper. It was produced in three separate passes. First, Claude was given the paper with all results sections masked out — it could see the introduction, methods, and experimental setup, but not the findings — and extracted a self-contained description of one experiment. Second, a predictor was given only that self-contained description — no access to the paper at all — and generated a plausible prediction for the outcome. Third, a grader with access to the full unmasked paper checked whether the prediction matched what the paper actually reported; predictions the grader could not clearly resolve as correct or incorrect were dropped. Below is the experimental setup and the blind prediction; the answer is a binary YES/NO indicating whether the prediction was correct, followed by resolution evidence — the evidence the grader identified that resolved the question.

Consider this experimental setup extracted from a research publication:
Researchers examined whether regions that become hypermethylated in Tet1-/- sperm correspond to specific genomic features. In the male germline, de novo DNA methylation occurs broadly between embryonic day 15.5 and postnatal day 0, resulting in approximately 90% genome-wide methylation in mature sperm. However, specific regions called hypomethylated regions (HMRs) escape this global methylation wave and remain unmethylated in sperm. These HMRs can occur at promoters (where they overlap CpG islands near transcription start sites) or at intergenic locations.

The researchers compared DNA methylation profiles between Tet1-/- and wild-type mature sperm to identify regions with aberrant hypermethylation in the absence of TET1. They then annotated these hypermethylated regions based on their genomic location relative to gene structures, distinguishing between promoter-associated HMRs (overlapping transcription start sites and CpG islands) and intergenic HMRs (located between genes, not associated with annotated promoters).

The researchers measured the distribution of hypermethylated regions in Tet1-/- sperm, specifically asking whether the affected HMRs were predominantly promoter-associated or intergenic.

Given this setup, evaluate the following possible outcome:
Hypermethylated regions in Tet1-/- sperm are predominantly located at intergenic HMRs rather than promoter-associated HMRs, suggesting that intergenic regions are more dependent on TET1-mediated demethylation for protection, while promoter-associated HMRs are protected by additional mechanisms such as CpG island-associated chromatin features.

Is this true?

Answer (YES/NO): YES